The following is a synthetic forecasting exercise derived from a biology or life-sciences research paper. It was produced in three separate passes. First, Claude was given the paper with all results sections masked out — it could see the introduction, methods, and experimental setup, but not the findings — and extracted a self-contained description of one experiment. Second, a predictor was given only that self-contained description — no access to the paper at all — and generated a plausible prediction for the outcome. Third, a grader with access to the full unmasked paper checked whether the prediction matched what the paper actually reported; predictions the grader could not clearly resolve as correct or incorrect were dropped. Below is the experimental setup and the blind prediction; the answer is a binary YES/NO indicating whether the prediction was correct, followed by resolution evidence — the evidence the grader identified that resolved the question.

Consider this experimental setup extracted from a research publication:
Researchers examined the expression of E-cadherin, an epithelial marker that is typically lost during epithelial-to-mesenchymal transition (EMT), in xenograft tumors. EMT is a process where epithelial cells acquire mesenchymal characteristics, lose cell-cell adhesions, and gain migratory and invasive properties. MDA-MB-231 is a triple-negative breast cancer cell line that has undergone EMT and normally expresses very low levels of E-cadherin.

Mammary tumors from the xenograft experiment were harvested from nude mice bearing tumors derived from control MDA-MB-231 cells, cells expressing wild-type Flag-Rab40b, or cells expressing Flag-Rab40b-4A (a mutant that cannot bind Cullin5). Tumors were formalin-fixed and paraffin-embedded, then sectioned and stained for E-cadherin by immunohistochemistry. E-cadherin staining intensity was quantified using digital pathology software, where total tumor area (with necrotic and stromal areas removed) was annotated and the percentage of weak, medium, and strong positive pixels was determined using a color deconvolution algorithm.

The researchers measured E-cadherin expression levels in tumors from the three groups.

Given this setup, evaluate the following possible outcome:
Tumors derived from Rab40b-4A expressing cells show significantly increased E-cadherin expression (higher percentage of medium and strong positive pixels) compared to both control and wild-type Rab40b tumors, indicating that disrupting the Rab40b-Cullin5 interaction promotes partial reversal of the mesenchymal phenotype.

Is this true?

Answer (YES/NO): YES